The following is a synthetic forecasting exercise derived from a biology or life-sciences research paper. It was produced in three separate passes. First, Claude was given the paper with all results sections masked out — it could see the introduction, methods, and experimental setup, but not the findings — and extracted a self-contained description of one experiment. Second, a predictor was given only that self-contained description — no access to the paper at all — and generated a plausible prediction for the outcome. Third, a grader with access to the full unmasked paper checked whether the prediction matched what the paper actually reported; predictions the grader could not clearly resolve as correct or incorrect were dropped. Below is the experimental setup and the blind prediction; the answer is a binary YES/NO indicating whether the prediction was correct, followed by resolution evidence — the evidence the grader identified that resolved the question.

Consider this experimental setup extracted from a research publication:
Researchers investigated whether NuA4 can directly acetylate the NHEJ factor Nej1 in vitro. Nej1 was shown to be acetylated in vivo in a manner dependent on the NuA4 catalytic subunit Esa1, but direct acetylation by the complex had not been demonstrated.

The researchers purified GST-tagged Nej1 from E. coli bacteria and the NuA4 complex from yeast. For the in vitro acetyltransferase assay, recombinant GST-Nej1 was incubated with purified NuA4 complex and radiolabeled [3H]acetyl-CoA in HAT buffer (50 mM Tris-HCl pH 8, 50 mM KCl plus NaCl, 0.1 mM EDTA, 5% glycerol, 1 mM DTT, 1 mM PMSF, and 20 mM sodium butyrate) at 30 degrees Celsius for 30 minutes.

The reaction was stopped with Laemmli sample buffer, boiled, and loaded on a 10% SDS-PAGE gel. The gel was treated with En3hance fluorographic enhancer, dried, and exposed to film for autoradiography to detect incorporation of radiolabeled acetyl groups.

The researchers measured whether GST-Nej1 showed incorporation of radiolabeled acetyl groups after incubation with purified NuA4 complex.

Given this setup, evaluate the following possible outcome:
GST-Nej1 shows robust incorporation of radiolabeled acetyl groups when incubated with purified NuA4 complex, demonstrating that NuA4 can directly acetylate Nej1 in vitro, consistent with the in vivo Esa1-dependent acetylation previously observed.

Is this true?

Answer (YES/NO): YES